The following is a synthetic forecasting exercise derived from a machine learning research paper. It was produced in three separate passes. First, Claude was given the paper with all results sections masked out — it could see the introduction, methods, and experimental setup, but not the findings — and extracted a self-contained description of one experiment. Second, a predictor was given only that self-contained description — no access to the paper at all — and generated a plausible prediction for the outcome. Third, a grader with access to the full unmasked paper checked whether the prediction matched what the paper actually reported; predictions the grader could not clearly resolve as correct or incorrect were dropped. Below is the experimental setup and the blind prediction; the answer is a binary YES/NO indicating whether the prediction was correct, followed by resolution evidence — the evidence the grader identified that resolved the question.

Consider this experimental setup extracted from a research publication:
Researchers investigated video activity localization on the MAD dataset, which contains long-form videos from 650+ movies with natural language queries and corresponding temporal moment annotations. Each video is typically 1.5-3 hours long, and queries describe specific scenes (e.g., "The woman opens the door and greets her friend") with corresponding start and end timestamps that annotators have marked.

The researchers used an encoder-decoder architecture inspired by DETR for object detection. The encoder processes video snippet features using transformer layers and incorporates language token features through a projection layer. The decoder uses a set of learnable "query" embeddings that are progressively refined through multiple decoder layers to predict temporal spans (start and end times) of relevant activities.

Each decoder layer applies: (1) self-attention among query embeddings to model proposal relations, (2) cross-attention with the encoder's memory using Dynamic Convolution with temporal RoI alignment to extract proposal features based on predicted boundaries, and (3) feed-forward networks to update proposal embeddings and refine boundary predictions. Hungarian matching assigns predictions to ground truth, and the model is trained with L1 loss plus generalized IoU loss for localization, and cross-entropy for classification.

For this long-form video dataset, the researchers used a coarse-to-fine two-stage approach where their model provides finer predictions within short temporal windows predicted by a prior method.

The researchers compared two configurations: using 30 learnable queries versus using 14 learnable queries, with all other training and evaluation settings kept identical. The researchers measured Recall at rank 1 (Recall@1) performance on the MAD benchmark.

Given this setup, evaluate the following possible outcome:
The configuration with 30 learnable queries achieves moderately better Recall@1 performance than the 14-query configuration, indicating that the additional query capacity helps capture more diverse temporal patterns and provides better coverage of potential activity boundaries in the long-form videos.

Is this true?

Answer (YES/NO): NO